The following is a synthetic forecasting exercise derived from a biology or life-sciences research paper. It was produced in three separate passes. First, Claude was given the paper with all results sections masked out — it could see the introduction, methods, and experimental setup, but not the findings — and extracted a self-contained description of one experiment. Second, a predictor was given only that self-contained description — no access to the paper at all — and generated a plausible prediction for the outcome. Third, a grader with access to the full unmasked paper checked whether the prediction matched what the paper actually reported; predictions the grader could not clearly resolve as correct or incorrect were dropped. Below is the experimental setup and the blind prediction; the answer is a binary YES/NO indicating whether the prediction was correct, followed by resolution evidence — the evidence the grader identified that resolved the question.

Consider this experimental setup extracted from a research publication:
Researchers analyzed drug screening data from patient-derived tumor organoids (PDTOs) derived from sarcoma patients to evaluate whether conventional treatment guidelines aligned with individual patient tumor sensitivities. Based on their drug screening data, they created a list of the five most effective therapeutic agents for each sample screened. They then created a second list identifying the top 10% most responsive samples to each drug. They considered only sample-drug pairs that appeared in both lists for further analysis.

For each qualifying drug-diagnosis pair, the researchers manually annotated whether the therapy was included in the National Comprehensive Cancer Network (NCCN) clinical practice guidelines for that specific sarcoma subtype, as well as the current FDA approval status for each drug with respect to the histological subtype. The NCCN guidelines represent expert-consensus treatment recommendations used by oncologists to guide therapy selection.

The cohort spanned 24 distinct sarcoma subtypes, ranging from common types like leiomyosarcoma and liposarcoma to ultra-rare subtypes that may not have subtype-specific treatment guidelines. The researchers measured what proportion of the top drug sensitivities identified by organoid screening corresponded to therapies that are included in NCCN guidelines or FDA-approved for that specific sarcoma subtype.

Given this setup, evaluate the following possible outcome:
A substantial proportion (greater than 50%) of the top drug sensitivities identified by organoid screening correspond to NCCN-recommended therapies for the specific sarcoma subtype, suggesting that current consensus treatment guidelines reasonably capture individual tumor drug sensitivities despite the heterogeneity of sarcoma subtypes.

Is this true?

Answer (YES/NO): NO